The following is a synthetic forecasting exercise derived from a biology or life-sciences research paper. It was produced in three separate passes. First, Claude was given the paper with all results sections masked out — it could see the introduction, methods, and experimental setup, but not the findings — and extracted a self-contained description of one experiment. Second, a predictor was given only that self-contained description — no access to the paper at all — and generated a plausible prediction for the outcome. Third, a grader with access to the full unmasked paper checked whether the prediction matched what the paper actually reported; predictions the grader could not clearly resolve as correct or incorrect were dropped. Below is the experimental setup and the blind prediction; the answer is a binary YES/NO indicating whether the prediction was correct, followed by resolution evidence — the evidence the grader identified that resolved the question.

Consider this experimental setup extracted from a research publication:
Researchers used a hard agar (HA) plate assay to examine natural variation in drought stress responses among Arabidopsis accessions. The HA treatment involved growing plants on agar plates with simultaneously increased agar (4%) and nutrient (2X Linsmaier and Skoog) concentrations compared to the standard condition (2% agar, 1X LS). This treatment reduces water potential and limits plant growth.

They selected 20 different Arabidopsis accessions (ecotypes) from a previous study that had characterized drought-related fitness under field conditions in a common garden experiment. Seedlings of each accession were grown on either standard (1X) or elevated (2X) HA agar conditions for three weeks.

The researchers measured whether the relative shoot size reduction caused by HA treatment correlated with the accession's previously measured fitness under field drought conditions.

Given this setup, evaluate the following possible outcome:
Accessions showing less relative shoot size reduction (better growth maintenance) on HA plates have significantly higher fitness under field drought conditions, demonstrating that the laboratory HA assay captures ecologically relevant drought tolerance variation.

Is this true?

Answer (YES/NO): NO